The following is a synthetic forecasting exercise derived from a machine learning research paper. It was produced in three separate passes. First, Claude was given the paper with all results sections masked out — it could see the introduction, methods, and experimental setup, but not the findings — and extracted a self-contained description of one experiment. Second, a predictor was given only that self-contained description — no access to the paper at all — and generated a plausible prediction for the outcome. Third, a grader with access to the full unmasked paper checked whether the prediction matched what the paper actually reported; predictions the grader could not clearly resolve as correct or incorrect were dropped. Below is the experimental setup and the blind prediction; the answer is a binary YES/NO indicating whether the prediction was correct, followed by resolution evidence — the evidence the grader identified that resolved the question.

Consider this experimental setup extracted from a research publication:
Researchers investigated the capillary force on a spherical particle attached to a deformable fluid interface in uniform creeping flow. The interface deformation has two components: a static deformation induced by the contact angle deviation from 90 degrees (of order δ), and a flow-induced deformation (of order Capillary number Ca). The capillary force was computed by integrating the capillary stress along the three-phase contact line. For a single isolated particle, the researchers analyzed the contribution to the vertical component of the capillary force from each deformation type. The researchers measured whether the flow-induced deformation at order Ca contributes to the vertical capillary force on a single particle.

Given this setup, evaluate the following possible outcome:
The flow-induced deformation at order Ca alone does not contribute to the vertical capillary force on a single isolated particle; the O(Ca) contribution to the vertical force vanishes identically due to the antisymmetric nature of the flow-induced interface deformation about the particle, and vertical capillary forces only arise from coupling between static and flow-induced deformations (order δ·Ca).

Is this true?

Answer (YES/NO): NO